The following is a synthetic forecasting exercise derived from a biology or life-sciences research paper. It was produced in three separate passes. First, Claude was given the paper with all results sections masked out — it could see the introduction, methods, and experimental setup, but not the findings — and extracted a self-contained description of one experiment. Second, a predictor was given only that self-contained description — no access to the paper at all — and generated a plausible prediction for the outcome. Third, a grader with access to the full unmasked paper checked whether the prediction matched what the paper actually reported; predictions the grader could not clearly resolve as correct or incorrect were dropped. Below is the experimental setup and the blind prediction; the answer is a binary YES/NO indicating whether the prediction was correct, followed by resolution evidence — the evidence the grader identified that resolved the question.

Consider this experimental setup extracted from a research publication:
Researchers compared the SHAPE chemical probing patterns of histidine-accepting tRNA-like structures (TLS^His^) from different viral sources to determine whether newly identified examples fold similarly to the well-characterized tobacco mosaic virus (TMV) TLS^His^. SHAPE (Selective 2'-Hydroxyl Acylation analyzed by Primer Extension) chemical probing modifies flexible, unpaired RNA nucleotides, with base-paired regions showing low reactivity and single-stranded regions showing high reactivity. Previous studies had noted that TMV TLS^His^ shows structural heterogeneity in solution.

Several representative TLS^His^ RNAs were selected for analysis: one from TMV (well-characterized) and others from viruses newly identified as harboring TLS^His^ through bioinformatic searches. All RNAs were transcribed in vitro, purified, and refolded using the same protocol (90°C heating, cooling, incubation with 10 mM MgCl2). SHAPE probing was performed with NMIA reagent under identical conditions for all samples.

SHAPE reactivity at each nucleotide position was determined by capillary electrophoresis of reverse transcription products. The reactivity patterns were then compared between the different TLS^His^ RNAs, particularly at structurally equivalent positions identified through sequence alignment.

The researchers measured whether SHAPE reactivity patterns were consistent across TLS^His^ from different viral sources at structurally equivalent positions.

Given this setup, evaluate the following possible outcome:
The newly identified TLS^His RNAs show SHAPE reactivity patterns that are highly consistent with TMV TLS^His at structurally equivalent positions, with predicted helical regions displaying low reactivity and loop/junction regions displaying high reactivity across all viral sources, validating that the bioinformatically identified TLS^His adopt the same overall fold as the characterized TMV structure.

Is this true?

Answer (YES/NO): YES